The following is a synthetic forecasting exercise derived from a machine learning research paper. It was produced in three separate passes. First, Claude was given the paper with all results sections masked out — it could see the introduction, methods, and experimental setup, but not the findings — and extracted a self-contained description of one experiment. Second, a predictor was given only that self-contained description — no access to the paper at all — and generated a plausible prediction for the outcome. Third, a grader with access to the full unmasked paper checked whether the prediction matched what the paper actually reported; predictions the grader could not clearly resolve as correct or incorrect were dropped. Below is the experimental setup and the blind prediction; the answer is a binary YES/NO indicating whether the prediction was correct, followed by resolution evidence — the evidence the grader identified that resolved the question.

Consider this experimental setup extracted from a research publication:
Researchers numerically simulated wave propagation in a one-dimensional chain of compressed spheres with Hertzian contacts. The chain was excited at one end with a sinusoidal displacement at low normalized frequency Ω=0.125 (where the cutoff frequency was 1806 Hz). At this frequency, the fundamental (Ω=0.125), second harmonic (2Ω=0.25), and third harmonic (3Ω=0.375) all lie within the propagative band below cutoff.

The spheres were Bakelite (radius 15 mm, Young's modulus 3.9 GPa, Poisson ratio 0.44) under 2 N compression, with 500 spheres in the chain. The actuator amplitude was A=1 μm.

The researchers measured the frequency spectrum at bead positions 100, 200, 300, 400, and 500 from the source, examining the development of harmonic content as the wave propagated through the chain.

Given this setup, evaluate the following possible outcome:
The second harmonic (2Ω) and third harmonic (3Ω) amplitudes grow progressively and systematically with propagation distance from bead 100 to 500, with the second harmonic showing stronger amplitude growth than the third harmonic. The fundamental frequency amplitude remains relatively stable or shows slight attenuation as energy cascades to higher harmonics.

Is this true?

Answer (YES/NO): NO